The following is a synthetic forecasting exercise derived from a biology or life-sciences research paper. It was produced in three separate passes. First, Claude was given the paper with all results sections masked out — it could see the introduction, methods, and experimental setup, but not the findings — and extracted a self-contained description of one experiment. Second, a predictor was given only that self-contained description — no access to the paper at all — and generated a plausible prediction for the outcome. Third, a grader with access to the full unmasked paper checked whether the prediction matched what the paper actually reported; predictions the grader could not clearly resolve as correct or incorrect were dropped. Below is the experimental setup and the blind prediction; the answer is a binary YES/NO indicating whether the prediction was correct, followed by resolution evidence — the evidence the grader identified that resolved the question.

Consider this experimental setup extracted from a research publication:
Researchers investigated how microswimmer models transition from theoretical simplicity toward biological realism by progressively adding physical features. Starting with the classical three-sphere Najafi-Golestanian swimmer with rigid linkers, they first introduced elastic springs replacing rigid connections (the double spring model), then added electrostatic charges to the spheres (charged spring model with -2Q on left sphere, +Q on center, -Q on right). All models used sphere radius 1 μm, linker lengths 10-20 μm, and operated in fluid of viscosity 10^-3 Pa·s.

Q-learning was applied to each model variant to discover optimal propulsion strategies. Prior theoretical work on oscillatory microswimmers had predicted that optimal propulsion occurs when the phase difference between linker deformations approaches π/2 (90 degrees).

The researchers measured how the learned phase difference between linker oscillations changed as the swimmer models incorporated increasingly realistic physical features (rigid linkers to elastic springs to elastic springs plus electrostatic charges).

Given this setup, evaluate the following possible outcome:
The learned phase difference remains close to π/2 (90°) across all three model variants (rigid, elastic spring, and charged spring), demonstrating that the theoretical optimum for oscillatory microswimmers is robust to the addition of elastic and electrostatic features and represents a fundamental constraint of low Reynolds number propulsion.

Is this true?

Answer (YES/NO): NO